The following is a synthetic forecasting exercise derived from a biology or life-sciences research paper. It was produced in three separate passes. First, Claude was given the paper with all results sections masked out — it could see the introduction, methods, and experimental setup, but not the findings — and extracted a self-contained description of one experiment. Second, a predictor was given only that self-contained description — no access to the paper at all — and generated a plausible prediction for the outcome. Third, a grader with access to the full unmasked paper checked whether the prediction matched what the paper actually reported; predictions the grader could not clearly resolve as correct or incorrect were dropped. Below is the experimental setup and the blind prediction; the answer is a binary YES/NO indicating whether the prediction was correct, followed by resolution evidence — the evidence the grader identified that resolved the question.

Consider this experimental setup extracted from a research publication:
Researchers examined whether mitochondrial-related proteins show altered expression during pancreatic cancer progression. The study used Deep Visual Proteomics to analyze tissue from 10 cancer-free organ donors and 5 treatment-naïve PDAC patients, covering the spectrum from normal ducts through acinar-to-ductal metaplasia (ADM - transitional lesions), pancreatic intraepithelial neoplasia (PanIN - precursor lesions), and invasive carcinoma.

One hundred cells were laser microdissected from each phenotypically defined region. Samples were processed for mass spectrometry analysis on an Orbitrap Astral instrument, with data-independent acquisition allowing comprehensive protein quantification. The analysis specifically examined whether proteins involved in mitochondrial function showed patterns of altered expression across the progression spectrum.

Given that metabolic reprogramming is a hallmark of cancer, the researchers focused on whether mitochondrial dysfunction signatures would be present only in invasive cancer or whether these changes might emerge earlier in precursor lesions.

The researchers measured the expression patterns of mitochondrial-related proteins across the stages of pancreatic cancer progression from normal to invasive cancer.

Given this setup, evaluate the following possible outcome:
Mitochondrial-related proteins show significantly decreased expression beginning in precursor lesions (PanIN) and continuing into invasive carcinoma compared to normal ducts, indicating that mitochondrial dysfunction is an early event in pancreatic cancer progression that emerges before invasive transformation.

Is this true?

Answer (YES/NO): NO